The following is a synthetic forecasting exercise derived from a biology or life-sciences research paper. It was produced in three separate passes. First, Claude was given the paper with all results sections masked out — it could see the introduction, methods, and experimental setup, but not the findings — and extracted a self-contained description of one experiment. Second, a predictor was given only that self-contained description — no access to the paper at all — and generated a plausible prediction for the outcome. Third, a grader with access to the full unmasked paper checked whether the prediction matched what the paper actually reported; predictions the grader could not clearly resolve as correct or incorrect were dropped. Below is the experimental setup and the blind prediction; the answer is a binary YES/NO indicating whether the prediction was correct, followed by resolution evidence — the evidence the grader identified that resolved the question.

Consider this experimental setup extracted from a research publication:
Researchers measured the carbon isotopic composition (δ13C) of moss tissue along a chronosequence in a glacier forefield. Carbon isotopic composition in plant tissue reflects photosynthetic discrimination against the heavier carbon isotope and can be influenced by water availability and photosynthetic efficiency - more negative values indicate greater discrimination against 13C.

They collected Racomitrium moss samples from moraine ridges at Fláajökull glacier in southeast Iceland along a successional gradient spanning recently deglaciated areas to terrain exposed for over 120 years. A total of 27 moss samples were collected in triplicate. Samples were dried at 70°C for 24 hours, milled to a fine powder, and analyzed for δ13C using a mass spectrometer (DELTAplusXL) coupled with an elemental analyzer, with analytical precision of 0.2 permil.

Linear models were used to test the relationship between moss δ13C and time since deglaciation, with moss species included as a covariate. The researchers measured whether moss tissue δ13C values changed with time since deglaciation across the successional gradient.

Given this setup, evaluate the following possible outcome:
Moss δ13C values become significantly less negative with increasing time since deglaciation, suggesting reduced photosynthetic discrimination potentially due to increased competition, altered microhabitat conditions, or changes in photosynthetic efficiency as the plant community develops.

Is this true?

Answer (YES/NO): NO